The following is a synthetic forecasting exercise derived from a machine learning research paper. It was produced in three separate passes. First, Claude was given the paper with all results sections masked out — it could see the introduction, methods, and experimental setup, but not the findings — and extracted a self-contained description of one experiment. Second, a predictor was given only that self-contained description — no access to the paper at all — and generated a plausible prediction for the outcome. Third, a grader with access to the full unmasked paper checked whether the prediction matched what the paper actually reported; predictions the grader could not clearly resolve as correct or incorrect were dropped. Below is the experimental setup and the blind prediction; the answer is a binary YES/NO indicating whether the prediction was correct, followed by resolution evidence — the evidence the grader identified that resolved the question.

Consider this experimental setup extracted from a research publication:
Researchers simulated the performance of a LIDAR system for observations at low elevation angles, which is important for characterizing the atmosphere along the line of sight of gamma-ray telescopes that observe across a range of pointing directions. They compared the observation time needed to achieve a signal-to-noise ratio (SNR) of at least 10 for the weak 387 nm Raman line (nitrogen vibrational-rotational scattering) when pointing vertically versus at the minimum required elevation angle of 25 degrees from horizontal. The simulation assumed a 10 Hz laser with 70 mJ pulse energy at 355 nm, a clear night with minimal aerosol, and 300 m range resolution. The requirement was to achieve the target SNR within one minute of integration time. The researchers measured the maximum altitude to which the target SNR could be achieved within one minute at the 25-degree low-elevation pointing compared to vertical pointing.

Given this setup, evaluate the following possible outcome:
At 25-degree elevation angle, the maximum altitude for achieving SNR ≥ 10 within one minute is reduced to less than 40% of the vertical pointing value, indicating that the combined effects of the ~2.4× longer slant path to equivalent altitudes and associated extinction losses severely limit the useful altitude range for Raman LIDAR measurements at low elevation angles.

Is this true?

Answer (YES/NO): NO